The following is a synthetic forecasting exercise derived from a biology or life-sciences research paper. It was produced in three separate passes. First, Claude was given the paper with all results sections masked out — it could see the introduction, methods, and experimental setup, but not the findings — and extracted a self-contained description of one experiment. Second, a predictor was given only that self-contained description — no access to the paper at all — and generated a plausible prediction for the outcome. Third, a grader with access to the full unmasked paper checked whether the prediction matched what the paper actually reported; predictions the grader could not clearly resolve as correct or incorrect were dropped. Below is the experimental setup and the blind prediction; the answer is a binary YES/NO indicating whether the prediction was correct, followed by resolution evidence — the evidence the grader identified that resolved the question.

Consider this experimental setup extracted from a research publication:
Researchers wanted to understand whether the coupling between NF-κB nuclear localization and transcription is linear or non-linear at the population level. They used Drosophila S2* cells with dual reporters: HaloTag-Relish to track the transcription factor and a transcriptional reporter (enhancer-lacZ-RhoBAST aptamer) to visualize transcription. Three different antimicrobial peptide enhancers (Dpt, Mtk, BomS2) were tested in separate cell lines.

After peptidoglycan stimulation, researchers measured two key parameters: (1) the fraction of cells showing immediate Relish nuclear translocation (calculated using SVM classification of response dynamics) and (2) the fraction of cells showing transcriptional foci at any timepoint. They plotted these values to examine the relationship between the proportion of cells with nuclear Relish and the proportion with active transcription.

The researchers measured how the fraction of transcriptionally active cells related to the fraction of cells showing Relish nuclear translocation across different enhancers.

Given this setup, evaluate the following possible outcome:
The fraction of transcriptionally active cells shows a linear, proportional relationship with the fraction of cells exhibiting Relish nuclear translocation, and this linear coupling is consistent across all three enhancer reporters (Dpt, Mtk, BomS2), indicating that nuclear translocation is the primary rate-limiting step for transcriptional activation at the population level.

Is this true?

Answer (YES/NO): NO